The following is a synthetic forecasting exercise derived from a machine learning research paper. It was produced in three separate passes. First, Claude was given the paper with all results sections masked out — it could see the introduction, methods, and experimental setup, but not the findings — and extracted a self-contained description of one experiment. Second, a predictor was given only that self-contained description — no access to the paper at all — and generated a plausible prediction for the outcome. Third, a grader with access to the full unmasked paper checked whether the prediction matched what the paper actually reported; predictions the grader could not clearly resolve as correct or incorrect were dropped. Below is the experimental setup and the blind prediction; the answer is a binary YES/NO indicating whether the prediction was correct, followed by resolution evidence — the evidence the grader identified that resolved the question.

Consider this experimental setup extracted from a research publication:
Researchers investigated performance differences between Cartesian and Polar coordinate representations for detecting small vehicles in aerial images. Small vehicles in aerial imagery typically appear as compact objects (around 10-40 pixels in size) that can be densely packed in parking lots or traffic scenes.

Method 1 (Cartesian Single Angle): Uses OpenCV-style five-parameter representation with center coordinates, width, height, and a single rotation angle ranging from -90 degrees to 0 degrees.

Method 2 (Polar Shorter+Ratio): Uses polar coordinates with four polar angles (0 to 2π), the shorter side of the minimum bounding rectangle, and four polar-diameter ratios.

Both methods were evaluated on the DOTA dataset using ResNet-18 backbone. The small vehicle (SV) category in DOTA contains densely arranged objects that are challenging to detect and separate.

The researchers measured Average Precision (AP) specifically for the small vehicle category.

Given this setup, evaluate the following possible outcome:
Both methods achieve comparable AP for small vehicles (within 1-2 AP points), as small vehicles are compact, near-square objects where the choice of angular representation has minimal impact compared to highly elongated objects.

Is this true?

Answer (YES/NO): NO